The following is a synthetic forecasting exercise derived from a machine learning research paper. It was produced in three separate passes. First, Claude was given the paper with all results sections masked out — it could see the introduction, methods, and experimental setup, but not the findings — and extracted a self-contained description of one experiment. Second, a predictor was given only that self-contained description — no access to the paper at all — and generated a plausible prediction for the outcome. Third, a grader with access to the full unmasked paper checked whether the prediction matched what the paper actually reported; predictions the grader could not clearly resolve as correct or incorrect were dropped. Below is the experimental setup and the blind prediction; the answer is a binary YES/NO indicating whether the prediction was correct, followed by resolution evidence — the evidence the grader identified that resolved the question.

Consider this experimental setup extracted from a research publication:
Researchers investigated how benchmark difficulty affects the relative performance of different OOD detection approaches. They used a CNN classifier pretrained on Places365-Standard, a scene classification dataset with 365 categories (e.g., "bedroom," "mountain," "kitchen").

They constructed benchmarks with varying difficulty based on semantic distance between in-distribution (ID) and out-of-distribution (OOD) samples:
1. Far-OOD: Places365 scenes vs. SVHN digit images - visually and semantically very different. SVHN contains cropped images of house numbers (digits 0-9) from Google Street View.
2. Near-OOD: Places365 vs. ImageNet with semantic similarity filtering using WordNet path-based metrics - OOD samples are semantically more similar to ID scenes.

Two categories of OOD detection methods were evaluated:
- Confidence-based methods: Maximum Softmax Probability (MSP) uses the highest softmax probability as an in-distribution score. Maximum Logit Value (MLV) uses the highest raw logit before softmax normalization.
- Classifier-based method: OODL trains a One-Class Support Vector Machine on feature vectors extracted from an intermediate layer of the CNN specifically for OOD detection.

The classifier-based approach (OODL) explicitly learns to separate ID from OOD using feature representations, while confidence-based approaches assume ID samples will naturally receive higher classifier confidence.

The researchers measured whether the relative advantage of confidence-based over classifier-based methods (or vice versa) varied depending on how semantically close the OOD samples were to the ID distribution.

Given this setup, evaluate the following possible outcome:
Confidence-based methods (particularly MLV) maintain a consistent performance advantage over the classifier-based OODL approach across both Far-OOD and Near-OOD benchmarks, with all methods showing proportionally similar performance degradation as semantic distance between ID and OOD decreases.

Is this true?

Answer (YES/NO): NO